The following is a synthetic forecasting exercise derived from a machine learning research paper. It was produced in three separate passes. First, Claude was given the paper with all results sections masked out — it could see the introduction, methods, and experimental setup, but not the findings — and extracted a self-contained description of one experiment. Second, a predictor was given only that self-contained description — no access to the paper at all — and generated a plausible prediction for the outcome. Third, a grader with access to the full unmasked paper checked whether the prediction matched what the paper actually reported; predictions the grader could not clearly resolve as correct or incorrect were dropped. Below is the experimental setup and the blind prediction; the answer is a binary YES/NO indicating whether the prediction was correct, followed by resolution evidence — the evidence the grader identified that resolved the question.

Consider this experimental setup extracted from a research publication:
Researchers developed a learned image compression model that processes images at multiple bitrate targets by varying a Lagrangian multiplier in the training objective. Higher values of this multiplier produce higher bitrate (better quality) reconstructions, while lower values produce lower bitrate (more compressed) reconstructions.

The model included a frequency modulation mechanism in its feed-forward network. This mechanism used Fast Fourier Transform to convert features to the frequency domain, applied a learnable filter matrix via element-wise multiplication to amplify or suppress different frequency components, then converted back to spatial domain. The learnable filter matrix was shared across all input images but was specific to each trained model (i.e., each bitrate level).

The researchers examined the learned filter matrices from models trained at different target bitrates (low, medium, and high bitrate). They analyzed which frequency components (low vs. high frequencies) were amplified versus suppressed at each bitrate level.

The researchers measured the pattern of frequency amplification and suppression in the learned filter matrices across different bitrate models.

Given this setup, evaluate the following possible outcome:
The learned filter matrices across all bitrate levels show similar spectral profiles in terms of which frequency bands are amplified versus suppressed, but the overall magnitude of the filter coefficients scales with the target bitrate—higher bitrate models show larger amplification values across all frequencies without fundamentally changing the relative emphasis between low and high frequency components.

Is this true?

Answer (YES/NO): NO